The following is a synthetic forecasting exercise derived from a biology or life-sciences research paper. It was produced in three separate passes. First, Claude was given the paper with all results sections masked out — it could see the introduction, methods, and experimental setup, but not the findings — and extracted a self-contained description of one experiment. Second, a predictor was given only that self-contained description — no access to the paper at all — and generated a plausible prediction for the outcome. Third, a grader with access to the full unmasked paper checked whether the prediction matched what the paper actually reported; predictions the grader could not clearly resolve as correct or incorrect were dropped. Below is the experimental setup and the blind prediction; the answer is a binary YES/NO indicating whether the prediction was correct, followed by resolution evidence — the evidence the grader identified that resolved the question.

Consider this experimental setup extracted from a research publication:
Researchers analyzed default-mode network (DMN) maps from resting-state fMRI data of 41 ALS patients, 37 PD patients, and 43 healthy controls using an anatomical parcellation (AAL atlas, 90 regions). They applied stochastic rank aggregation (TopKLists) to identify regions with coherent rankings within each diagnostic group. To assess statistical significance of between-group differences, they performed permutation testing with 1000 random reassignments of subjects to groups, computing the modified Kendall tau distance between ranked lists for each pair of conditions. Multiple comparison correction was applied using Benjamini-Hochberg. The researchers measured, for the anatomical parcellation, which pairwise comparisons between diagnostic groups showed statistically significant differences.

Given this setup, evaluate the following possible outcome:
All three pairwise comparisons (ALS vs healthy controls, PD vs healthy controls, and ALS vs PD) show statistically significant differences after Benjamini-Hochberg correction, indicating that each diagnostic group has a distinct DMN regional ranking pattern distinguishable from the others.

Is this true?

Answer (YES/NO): NO